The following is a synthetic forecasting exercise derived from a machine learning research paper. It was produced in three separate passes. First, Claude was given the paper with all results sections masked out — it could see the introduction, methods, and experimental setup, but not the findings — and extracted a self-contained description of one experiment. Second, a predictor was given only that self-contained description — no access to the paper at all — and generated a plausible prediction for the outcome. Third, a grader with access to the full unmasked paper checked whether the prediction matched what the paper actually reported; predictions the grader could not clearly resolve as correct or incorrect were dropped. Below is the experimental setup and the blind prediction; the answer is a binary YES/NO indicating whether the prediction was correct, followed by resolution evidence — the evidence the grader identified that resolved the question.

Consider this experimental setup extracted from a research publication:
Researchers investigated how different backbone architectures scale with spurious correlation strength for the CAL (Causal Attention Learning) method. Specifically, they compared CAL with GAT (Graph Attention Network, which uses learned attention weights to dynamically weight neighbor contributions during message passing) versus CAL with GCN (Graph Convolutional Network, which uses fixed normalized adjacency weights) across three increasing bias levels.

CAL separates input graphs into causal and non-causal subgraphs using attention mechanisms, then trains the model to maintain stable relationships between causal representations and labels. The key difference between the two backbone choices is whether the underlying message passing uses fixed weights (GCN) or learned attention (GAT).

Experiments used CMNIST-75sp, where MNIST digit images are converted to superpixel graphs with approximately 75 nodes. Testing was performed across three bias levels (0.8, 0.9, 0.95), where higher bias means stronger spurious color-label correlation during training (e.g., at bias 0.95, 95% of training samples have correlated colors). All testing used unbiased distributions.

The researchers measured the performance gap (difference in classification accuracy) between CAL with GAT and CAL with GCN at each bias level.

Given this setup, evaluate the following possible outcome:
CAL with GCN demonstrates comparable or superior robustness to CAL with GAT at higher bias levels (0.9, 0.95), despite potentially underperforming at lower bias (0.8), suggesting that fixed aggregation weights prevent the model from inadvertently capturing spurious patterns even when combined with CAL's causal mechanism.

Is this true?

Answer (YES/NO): NO